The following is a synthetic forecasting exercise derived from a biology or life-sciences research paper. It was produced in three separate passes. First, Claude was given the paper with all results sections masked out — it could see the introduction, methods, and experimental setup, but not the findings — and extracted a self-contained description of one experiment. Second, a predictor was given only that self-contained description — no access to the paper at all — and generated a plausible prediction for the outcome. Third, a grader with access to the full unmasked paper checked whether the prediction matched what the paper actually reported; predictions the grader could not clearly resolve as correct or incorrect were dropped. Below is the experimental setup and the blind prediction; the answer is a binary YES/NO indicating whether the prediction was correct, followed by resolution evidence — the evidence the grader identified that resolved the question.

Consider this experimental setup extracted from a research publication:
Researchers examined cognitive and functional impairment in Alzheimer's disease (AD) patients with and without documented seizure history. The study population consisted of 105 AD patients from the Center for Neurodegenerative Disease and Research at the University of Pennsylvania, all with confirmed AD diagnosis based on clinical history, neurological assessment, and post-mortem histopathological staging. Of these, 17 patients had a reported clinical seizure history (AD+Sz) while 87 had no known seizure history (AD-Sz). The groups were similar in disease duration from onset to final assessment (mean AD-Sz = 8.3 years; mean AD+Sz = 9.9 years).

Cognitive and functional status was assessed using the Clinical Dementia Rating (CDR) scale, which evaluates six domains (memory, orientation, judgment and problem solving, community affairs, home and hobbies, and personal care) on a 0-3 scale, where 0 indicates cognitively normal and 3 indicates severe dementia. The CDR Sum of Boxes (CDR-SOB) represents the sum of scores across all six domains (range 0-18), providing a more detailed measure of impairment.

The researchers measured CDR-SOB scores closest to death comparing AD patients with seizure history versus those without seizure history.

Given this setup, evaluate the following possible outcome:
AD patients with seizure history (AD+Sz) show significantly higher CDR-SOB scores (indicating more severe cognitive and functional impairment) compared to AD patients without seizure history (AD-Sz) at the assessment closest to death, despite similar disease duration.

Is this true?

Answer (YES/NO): YES